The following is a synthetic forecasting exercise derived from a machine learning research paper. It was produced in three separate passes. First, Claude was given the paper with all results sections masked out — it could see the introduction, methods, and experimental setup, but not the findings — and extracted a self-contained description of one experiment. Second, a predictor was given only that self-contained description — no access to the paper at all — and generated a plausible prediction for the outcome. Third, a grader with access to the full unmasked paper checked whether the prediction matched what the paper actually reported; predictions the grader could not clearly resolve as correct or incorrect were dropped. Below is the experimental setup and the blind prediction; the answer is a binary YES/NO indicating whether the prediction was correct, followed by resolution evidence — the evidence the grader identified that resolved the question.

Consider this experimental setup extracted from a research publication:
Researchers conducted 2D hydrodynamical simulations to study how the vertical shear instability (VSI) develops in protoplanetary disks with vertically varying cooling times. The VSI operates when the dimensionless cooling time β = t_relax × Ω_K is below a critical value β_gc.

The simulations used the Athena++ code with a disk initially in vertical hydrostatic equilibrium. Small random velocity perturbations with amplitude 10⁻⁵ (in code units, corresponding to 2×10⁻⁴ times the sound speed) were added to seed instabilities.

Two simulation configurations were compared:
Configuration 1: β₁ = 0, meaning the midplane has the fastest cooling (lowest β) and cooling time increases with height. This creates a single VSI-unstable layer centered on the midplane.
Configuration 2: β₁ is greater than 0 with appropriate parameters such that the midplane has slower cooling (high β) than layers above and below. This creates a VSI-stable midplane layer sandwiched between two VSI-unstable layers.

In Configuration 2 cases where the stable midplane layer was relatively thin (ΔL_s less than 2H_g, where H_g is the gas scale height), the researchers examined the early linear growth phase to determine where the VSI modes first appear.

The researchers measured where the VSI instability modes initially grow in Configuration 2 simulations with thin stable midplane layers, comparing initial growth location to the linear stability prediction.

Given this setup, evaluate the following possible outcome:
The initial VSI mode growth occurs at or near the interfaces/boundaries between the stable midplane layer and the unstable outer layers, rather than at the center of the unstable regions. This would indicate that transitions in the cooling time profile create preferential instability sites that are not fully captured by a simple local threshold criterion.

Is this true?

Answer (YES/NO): NO